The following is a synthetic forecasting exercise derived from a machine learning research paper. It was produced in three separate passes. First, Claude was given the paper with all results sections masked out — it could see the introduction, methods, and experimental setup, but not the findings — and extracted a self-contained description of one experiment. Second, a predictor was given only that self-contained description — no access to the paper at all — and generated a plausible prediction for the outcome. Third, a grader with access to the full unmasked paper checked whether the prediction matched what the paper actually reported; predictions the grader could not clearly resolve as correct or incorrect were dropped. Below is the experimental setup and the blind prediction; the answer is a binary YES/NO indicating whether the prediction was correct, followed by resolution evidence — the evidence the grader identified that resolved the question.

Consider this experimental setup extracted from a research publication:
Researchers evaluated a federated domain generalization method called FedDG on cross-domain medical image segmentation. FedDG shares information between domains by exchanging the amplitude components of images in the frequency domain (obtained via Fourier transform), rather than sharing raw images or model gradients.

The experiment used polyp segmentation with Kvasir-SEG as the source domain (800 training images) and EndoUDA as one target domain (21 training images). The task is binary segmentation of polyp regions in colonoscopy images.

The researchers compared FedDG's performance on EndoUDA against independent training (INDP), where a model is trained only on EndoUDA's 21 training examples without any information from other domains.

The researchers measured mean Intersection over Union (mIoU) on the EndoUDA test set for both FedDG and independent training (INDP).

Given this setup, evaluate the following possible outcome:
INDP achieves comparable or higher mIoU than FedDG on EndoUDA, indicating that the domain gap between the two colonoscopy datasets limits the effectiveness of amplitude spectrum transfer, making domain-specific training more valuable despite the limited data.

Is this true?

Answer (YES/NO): YES